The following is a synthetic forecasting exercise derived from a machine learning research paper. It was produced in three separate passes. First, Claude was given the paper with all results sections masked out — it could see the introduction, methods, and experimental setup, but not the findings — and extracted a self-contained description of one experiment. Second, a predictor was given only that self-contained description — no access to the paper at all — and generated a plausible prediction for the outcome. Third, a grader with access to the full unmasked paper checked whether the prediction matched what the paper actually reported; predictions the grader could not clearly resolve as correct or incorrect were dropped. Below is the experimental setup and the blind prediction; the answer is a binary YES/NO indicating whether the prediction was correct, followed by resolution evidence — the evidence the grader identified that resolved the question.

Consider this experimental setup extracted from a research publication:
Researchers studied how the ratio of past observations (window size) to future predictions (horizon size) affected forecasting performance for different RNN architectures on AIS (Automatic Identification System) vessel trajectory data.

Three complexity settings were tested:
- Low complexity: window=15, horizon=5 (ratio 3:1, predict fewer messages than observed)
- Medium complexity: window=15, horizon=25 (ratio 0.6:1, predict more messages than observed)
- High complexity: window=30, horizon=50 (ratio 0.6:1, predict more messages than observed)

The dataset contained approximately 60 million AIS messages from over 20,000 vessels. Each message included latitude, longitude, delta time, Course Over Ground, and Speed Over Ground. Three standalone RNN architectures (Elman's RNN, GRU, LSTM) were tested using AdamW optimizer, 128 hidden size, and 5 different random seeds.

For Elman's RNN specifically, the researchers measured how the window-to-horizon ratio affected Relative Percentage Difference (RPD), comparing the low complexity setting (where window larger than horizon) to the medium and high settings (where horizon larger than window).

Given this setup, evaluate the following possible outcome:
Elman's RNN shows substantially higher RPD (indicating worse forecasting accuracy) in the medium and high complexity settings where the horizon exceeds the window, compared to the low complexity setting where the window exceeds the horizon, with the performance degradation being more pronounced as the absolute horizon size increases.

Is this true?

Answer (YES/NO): NO